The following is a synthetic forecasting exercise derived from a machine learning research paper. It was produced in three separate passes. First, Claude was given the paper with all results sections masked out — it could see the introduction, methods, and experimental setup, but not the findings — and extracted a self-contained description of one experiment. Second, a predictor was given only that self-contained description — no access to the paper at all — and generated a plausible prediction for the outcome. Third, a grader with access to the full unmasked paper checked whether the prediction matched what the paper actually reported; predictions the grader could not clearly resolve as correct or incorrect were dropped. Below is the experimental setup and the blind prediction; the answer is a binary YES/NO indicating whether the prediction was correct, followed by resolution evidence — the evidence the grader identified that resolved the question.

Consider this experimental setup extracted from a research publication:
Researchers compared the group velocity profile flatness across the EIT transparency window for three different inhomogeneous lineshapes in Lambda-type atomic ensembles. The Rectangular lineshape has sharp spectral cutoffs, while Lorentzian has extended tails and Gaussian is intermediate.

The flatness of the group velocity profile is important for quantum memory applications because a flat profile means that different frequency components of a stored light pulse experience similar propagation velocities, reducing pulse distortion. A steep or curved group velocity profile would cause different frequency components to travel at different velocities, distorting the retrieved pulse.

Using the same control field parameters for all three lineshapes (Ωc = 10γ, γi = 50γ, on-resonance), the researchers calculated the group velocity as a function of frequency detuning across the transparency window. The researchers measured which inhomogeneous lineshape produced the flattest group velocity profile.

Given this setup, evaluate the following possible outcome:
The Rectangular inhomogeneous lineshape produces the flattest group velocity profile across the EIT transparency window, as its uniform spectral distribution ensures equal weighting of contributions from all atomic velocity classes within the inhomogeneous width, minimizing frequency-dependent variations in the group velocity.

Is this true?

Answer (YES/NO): YES